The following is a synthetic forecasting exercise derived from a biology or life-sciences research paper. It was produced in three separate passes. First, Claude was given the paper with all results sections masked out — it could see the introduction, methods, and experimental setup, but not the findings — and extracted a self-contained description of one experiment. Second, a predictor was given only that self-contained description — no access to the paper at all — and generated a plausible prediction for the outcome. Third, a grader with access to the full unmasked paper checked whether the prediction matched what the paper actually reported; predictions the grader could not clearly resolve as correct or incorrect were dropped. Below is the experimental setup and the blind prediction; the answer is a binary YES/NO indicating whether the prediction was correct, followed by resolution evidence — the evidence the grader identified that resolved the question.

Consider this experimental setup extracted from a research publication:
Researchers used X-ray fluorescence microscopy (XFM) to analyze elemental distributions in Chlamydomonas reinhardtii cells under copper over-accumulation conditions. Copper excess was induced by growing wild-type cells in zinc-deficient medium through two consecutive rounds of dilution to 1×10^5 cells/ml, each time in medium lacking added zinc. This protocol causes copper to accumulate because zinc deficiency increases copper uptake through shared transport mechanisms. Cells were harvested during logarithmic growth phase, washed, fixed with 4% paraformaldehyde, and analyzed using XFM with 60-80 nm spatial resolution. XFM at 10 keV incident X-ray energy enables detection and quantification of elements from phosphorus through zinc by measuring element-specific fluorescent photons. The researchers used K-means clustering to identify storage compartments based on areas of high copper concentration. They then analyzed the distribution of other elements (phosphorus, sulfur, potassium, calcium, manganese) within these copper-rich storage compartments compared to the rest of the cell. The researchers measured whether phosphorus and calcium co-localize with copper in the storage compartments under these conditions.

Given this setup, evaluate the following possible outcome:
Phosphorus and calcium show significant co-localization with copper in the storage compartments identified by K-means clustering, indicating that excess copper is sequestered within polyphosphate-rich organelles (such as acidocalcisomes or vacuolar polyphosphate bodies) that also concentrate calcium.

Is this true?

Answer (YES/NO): YES